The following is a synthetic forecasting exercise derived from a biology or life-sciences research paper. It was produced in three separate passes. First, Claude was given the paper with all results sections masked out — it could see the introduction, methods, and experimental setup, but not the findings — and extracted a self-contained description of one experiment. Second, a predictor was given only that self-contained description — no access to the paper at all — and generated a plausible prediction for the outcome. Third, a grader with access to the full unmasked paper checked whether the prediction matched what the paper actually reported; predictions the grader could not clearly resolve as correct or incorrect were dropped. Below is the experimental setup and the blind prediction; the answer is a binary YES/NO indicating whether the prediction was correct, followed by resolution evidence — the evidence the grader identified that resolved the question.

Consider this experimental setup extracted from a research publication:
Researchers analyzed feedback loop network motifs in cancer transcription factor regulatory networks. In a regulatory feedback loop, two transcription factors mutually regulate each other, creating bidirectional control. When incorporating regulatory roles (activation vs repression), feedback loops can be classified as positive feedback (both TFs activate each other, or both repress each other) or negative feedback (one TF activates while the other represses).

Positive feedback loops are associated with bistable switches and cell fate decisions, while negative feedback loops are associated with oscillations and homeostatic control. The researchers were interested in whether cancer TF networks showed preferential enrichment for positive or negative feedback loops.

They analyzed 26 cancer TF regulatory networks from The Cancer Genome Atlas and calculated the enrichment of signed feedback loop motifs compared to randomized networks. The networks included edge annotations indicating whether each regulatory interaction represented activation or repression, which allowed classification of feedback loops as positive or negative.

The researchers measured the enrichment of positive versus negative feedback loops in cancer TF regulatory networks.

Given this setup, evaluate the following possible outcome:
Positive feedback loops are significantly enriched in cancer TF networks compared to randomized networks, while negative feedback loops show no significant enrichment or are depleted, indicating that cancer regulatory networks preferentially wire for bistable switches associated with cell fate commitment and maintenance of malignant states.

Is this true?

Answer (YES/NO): YES